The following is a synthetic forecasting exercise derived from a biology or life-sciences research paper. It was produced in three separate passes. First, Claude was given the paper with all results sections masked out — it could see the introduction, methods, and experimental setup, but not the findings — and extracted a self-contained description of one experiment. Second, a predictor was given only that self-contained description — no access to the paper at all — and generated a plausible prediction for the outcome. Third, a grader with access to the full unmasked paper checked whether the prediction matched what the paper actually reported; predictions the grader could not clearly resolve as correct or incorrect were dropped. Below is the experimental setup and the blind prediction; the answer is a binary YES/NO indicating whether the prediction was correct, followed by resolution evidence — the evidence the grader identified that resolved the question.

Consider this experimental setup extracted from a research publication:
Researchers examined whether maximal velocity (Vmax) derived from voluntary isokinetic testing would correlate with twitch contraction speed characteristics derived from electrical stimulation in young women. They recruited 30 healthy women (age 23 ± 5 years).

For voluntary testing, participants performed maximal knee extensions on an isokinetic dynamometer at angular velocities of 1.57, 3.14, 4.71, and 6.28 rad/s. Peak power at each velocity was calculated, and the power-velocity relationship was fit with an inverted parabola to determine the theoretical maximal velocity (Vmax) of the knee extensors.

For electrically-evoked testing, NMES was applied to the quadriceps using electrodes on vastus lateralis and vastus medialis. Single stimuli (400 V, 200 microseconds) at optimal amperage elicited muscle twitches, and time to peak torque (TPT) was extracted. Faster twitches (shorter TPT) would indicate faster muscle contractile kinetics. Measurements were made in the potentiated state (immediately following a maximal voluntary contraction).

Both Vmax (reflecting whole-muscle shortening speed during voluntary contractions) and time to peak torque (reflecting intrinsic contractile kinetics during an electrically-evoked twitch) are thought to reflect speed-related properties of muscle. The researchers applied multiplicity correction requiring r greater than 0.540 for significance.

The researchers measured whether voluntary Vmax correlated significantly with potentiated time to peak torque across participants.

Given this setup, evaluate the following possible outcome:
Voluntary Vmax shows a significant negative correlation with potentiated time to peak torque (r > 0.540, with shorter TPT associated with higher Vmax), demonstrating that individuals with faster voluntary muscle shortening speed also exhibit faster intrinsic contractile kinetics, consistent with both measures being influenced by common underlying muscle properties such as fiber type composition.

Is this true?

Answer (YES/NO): NO